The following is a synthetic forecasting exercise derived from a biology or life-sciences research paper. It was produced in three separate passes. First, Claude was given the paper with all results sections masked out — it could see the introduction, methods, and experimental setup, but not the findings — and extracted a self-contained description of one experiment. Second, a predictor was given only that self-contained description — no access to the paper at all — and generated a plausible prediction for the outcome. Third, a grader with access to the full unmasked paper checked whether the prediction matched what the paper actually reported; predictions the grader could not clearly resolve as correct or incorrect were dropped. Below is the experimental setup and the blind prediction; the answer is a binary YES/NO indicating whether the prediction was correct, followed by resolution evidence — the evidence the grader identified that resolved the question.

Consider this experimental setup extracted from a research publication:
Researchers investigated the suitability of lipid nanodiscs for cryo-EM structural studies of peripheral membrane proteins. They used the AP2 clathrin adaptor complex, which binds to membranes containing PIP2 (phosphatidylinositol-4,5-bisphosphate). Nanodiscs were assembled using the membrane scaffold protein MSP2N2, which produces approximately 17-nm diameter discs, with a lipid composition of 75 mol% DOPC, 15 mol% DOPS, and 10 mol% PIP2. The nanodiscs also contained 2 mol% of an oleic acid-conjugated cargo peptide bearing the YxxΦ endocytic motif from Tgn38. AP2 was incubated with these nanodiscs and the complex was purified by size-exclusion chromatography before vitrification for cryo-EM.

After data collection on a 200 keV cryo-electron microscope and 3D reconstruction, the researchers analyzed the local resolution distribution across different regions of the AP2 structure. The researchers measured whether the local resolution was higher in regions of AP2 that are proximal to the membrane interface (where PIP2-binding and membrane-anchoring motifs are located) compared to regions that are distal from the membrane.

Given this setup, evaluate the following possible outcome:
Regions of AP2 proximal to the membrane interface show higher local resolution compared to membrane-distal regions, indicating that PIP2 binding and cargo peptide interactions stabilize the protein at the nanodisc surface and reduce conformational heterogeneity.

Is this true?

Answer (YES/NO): NO